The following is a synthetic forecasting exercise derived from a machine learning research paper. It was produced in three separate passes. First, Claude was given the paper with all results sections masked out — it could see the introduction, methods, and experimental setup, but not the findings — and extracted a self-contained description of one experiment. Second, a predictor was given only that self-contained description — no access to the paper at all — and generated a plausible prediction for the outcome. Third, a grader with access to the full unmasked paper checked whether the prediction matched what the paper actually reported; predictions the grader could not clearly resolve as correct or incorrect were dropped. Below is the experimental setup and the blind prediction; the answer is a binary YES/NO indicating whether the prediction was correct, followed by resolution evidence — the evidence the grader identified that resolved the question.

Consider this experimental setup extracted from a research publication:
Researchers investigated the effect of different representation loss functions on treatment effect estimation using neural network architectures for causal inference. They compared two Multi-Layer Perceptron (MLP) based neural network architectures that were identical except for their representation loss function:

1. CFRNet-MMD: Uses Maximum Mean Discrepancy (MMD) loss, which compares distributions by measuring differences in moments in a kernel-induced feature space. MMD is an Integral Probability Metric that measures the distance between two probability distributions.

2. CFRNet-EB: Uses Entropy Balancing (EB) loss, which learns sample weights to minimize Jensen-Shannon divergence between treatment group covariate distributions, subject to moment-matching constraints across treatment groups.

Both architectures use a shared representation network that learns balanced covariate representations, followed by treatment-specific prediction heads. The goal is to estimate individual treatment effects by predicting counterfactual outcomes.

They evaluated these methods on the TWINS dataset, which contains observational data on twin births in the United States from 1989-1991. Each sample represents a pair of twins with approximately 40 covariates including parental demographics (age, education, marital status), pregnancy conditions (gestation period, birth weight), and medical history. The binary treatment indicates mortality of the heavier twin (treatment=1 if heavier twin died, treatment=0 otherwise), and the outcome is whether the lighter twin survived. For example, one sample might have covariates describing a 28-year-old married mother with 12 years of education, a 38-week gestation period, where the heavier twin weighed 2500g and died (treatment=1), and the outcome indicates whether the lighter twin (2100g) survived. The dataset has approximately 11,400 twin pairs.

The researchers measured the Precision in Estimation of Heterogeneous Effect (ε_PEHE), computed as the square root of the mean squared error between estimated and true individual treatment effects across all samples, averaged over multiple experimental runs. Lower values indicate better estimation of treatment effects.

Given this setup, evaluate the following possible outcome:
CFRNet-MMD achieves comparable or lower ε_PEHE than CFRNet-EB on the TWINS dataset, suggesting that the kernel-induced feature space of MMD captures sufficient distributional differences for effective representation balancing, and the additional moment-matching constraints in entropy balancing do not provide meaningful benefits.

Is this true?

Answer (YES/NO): YES